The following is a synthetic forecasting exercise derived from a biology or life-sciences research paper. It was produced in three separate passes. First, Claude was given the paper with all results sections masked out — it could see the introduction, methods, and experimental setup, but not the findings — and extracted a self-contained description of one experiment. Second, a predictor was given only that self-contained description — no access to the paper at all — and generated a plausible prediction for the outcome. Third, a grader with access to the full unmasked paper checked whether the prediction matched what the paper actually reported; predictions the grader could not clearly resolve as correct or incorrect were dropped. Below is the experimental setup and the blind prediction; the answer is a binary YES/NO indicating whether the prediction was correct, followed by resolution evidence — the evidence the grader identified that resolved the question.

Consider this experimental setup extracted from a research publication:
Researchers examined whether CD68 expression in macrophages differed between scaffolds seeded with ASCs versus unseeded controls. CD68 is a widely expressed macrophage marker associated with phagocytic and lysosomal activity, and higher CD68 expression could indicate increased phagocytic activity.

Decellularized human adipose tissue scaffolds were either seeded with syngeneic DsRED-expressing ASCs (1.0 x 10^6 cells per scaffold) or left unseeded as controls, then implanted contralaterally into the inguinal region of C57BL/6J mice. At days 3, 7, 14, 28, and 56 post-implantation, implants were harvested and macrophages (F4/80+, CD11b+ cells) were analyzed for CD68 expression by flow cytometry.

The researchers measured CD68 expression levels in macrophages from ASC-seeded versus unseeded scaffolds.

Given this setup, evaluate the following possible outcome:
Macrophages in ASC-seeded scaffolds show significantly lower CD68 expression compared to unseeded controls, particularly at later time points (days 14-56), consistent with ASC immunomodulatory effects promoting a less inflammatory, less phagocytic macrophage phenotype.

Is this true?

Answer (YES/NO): NO